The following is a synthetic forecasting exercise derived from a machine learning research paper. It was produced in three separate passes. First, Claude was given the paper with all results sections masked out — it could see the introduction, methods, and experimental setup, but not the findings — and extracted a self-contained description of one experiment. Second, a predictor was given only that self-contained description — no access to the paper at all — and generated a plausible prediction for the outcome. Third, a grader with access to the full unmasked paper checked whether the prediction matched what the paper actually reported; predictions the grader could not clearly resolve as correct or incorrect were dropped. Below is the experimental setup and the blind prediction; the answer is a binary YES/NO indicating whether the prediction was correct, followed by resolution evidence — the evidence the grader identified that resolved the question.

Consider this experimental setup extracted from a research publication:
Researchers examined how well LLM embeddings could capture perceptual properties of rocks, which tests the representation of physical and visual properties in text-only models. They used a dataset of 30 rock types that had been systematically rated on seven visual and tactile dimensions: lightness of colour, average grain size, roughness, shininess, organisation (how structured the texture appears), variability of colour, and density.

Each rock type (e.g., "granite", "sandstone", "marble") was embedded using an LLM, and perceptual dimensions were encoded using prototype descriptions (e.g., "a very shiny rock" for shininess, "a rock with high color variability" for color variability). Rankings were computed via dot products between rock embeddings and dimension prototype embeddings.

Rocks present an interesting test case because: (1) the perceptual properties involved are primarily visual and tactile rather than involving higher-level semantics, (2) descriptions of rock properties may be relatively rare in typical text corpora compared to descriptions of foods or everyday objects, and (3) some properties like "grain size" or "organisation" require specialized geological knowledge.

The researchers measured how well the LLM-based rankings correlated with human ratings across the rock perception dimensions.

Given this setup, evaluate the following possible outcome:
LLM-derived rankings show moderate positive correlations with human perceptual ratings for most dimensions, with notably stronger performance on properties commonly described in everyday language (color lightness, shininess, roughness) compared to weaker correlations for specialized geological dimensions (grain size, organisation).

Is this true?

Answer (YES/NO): NO